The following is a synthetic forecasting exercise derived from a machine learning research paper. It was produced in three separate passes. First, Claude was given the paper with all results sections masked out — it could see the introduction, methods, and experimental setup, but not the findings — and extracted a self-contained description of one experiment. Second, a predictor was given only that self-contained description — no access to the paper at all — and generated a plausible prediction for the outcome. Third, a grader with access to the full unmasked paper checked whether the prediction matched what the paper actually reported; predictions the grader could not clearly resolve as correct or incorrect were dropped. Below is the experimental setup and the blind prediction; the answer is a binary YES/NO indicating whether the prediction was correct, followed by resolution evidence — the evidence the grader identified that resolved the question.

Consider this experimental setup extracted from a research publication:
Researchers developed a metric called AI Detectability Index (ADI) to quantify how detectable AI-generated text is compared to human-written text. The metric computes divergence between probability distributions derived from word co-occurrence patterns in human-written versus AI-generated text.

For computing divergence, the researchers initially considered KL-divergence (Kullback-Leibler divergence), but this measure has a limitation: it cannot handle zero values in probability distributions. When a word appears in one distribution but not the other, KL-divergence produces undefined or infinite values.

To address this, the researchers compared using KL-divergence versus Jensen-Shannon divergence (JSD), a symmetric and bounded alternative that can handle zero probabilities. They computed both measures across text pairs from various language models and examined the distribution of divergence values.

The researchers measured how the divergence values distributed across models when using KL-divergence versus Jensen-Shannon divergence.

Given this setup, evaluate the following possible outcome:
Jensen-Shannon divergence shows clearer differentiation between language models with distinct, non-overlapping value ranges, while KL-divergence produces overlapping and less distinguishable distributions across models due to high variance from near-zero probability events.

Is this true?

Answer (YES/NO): NO